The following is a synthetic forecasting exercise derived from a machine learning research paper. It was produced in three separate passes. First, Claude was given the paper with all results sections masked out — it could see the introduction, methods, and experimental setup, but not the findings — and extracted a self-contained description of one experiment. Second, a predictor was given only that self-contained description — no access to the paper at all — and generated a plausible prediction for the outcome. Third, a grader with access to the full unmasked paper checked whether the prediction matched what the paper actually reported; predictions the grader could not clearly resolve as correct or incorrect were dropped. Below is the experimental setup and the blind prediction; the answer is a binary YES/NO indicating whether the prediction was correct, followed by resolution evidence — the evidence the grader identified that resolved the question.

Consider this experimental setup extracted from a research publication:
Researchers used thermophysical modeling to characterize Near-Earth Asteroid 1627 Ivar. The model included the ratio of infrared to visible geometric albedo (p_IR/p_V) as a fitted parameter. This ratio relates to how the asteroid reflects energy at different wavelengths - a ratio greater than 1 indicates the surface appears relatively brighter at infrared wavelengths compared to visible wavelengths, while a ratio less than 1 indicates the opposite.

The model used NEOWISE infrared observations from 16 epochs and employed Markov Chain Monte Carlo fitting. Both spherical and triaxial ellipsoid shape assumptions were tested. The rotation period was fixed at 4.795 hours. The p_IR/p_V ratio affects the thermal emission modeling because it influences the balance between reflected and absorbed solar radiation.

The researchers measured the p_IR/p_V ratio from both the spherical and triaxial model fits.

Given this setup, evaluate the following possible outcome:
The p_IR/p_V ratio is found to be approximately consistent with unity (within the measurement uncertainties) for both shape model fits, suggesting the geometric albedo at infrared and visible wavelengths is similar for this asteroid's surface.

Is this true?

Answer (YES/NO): NO